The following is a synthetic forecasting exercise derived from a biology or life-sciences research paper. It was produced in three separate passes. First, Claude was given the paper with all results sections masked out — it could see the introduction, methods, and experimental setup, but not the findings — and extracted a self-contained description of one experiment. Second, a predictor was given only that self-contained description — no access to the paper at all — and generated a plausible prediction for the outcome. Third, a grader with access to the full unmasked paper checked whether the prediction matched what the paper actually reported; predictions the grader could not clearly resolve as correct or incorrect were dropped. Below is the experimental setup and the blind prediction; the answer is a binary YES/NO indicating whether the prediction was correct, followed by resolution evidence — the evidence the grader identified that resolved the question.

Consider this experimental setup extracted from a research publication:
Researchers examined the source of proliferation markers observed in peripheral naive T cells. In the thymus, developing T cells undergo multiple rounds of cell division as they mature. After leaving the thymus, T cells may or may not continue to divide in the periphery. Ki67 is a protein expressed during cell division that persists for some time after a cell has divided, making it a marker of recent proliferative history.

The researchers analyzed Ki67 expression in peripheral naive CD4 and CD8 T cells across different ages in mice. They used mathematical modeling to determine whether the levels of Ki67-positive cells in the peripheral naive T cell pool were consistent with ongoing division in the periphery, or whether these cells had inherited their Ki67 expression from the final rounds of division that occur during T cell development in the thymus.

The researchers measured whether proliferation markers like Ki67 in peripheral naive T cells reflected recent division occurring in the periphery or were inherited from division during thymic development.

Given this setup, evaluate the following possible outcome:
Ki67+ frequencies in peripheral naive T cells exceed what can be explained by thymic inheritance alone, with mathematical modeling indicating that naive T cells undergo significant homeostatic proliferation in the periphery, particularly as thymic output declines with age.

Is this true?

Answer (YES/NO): NO